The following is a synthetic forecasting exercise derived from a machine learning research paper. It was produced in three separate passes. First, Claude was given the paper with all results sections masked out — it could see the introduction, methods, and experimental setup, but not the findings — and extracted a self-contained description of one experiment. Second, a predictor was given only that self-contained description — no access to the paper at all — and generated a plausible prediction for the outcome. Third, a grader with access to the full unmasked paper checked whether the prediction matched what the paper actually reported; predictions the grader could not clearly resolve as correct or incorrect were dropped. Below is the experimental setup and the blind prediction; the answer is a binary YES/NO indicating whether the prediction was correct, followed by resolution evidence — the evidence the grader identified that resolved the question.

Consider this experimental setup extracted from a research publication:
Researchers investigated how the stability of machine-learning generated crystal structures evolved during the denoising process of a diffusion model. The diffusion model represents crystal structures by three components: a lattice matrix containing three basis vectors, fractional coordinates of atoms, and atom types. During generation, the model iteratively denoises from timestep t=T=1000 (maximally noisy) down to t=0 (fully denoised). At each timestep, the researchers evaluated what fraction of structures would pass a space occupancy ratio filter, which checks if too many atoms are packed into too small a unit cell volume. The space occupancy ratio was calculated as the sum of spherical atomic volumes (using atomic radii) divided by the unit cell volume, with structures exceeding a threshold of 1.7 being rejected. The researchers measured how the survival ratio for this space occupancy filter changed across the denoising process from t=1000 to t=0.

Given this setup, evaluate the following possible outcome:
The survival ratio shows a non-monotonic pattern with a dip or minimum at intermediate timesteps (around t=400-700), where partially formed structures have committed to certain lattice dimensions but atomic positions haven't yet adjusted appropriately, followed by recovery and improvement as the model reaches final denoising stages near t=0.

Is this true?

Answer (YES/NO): NO